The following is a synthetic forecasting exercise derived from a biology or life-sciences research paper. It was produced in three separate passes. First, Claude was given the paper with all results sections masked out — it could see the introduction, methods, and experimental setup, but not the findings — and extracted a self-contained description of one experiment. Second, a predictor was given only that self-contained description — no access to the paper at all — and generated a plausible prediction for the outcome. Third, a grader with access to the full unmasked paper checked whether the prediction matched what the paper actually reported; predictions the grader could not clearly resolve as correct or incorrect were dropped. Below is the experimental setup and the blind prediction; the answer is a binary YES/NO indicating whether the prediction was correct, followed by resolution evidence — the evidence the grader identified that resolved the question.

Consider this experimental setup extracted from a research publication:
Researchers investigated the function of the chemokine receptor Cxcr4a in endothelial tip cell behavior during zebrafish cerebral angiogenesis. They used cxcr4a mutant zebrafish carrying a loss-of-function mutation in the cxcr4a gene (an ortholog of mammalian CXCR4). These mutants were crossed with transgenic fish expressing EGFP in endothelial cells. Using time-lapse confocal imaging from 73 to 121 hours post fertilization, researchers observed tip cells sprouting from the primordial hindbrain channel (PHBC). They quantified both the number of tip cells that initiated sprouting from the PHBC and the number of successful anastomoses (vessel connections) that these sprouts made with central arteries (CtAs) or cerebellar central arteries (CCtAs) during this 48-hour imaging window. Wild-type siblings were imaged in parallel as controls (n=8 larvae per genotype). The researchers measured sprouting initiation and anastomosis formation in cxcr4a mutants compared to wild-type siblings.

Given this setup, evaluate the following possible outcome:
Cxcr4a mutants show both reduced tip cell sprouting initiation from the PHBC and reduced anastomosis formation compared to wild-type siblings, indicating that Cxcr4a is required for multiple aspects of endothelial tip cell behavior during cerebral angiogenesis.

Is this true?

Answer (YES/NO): NO